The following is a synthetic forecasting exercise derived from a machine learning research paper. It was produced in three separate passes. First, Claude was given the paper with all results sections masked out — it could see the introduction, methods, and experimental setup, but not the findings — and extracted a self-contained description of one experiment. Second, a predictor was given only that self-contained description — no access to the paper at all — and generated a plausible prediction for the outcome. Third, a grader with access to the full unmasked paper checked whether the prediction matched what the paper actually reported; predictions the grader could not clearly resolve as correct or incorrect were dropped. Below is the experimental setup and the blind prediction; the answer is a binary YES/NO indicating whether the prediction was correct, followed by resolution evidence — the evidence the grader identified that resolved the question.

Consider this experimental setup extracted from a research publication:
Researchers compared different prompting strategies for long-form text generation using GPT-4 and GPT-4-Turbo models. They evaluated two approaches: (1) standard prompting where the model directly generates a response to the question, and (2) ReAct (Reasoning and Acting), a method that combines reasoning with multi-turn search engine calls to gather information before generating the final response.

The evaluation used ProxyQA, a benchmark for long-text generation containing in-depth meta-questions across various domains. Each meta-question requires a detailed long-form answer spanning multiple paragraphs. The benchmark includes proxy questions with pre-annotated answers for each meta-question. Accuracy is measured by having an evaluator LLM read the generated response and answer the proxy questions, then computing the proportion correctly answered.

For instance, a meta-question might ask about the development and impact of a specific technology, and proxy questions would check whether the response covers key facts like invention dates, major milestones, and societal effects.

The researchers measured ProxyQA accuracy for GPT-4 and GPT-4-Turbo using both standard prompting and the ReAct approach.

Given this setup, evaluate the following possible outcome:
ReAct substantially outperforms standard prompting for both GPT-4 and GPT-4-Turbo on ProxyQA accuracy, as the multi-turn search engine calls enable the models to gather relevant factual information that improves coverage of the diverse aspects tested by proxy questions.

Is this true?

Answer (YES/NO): NO